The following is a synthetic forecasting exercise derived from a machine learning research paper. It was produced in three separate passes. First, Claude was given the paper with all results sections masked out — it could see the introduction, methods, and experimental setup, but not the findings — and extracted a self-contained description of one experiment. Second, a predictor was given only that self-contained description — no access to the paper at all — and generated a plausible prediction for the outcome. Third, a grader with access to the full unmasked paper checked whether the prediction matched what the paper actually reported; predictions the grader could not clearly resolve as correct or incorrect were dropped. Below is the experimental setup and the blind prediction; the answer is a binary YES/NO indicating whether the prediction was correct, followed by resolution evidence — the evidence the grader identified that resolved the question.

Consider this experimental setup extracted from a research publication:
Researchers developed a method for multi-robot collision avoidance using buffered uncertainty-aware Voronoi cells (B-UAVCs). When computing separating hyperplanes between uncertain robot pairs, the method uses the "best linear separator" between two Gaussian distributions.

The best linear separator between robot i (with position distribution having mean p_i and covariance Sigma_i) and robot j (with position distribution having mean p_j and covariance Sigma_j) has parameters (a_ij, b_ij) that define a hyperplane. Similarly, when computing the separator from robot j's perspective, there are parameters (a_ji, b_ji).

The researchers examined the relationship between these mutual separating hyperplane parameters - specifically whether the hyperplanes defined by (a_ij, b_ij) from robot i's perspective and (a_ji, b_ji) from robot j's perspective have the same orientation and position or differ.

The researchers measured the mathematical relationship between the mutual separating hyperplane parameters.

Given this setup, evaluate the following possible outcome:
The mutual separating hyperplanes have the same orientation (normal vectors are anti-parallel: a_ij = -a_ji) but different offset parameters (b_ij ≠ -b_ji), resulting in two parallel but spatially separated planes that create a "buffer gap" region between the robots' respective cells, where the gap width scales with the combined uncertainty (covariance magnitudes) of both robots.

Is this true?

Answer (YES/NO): NO